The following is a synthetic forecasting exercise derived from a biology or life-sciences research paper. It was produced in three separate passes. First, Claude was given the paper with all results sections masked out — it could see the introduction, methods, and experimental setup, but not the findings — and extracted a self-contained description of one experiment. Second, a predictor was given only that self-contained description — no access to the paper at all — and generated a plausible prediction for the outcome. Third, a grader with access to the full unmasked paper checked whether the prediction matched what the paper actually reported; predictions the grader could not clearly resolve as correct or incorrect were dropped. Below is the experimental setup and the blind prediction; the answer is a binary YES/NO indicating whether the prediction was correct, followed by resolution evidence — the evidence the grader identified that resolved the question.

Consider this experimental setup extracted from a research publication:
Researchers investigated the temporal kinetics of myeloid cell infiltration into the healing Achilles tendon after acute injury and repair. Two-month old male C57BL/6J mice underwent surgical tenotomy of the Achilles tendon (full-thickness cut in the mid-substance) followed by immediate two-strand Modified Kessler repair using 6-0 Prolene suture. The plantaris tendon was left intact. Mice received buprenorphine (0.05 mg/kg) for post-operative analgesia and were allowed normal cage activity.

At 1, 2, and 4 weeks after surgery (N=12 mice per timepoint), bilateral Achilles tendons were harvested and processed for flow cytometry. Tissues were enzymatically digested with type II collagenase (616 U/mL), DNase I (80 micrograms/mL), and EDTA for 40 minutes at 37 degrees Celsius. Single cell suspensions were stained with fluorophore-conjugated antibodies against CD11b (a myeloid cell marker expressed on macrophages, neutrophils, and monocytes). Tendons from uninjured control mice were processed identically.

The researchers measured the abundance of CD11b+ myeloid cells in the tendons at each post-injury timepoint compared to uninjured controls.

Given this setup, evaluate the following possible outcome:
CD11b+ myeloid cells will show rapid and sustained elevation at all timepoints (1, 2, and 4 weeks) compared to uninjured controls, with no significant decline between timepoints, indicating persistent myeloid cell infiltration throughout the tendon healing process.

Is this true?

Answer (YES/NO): NO